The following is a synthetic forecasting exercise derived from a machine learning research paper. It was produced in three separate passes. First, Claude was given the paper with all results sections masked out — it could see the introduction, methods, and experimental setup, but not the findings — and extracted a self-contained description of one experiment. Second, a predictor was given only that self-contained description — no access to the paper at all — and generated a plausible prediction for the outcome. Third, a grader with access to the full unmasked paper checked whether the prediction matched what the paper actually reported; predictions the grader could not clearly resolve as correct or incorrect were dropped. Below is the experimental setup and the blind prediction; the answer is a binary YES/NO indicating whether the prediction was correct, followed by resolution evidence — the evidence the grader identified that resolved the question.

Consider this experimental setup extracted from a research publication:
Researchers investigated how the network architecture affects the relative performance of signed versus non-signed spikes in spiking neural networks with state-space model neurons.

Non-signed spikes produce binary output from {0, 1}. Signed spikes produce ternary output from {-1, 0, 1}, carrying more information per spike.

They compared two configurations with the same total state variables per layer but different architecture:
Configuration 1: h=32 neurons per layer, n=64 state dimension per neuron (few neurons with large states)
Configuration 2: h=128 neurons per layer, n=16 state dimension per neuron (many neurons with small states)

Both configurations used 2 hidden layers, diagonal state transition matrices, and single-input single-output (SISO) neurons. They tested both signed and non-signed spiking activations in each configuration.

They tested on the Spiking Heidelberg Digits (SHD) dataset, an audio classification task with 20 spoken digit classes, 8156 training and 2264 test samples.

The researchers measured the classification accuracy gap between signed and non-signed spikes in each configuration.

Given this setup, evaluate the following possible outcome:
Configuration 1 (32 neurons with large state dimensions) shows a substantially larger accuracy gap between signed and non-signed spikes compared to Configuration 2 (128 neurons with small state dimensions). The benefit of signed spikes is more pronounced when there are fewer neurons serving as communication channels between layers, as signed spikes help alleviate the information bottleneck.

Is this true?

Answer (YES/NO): YES